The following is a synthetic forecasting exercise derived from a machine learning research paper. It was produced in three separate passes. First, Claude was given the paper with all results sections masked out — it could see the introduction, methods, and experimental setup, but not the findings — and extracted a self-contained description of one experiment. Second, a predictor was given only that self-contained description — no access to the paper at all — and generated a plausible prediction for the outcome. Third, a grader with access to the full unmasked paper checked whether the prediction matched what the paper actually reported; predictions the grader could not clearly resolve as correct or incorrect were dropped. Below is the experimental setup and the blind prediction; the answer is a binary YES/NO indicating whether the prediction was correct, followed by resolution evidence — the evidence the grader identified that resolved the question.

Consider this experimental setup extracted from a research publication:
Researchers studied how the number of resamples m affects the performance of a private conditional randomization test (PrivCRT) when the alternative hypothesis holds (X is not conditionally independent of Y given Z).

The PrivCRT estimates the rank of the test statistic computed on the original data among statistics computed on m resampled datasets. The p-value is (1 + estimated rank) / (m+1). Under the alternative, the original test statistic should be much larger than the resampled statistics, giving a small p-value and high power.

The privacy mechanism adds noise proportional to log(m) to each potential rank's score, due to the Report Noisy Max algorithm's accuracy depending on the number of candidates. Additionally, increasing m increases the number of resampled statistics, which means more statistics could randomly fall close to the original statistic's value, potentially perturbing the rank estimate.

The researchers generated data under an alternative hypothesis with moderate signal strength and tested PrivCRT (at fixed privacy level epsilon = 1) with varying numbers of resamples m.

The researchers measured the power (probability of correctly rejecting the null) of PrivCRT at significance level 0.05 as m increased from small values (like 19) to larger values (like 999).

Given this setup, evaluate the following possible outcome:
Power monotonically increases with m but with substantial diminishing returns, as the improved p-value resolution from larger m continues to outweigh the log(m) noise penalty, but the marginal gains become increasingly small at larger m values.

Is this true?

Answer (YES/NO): NO